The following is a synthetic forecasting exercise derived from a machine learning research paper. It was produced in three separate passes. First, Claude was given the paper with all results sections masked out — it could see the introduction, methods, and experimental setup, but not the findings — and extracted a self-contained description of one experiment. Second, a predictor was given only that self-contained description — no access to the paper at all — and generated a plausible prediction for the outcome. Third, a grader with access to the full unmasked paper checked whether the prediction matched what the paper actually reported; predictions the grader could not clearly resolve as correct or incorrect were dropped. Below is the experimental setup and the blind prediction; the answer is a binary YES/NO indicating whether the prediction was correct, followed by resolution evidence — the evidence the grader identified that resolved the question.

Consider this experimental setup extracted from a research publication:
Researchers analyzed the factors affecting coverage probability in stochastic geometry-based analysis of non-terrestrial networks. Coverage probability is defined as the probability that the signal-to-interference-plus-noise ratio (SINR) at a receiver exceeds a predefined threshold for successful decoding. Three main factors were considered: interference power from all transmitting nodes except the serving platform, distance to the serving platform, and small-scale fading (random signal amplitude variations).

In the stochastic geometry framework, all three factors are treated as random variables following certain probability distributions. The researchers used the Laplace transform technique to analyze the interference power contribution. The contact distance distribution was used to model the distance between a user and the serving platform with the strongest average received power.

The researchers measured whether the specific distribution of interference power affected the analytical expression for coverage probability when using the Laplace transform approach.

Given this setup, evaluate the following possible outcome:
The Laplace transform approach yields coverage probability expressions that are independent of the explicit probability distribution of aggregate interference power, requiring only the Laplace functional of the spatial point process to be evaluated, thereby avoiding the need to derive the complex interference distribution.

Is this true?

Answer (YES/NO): YES